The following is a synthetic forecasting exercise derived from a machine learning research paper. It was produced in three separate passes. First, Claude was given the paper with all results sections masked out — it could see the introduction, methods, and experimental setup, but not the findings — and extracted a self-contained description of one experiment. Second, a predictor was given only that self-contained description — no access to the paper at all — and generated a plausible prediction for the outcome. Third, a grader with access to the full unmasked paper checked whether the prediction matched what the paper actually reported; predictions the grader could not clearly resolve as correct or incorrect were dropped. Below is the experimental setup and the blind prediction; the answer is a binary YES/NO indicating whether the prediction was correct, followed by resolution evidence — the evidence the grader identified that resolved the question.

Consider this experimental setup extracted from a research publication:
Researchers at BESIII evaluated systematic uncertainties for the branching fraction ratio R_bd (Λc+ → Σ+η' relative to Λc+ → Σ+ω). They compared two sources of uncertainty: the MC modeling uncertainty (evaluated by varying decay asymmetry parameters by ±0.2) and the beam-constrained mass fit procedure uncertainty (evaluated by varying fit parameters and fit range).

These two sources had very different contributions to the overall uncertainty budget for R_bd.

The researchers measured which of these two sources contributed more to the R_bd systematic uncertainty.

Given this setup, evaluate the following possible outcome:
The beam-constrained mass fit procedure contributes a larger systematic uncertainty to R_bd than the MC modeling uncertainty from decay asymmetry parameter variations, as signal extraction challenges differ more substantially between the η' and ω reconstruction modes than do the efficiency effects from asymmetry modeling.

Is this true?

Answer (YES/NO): NO